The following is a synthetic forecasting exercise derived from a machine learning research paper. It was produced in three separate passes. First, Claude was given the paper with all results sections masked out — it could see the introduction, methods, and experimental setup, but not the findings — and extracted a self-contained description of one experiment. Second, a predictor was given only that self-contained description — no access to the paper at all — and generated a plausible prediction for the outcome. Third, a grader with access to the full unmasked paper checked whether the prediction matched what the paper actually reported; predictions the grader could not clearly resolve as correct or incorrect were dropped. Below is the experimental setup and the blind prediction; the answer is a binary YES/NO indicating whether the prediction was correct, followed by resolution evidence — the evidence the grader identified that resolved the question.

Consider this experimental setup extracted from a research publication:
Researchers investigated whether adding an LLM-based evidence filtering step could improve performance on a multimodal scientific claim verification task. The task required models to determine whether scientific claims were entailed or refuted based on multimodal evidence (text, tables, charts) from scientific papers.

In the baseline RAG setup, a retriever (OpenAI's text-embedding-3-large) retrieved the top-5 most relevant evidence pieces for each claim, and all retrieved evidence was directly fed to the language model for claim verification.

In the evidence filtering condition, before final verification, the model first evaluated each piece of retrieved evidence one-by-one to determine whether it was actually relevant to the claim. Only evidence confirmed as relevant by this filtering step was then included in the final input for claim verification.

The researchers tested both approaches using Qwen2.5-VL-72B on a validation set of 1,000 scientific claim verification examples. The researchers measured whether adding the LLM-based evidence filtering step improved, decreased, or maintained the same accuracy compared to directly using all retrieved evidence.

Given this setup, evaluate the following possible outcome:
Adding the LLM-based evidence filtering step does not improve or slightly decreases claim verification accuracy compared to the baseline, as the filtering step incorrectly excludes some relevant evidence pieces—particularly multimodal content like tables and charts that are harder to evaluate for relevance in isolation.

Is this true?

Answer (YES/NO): NO